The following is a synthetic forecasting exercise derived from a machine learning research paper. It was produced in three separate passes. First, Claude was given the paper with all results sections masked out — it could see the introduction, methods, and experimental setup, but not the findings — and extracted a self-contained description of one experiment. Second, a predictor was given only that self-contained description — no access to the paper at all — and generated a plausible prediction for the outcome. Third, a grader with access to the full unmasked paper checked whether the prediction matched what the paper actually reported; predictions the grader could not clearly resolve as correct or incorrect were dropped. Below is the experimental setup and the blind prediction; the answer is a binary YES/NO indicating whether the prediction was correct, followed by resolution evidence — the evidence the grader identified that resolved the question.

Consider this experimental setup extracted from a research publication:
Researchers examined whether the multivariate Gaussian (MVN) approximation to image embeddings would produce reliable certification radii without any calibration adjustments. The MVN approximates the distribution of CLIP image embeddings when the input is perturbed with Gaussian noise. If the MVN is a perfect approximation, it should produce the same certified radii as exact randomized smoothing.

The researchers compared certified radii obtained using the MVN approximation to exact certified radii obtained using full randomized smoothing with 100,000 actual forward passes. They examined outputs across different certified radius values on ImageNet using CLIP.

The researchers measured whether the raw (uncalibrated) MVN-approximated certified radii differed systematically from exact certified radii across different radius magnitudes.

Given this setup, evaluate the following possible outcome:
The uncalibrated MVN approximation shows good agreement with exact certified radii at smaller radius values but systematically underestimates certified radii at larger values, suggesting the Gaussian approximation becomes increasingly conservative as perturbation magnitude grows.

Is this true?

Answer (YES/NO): NO